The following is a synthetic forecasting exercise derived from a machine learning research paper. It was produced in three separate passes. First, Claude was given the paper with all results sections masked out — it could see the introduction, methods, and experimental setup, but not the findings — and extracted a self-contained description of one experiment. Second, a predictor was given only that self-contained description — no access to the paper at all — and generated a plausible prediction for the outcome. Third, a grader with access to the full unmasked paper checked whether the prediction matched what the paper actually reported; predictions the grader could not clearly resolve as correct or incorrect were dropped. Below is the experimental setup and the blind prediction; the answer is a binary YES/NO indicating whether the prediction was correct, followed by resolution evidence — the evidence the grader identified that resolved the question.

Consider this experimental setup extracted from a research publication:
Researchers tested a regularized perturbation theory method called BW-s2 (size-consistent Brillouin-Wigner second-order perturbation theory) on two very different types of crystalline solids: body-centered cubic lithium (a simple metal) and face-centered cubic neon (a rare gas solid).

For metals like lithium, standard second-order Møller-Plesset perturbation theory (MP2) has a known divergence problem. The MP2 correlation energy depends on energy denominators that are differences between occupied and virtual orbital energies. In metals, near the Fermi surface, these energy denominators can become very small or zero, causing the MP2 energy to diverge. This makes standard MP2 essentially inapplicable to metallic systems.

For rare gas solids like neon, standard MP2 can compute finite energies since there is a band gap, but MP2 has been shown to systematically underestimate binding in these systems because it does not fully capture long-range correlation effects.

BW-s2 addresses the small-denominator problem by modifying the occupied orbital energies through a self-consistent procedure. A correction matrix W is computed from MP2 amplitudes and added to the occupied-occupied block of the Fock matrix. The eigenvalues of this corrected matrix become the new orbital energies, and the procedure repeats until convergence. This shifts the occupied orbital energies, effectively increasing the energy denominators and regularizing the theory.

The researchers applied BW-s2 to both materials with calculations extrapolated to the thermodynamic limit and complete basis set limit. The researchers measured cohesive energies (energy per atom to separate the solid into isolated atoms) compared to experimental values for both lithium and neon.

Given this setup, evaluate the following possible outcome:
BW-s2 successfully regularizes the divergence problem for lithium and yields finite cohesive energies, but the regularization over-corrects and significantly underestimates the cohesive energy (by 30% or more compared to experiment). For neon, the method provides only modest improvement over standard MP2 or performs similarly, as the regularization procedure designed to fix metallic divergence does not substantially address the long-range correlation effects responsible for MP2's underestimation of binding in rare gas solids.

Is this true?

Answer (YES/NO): NO